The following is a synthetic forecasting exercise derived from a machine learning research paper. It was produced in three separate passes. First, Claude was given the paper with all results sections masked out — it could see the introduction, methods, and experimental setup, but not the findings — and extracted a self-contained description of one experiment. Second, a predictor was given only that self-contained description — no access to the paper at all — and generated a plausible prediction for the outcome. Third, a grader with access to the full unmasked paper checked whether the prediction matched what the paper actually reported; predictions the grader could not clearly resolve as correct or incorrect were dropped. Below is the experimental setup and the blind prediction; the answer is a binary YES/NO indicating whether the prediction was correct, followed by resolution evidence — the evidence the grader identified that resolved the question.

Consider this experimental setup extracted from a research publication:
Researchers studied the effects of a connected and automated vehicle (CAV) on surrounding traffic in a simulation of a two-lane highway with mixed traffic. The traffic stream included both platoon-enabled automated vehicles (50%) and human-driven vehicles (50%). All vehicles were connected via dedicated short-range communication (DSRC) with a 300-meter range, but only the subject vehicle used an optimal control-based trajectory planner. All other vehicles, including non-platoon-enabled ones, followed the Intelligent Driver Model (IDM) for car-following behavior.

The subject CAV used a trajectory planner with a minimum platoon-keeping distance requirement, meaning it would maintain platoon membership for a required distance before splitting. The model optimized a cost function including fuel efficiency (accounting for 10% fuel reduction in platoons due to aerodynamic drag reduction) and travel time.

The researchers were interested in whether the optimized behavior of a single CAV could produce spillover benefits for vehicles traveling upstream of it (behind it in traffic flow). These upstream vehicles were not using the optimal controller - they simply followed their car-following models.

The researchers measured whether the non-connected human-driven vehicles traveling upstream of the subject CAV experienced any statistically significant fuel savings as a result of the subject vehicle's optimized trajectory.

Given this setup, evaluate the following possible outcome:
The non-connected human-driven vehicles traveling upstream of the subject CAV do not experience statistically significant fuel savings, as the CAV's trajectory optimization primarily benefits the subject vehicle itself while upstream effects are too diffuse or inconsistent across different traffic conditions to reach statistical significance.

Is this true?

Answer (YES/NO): NO